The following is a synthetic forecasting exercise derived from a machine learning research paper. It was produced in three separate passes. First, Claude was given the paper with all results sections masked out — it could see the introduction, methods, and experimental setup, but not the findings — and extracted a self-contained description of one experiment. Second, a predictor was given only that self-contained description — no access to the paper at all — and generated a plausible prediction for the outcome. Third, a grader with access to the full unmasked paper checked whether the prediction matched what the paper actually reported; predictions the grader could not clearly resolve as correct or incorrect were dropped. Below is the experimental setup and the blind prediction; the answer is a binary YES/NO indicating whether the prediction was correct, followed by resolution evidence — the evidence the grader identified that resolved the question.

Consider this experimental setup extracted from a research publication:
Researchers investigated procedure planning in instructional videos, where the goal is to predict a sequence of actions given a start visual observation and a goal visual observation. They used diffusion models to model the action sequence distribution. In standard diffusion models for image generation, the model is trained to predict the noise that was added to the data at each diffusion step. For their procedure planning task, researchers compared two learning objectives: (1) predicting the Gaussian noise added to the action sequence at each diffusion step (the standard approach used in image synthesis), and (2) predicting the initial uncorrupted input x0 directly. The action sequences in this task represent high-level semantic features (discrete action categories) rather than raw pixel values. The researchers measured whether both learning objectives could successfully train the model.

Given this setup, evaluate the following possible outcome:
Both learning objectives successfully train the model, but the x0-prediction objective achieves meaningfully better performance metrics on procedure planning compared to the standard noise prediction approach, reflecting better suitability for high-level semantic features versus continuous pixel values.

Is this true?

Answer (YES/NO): NO